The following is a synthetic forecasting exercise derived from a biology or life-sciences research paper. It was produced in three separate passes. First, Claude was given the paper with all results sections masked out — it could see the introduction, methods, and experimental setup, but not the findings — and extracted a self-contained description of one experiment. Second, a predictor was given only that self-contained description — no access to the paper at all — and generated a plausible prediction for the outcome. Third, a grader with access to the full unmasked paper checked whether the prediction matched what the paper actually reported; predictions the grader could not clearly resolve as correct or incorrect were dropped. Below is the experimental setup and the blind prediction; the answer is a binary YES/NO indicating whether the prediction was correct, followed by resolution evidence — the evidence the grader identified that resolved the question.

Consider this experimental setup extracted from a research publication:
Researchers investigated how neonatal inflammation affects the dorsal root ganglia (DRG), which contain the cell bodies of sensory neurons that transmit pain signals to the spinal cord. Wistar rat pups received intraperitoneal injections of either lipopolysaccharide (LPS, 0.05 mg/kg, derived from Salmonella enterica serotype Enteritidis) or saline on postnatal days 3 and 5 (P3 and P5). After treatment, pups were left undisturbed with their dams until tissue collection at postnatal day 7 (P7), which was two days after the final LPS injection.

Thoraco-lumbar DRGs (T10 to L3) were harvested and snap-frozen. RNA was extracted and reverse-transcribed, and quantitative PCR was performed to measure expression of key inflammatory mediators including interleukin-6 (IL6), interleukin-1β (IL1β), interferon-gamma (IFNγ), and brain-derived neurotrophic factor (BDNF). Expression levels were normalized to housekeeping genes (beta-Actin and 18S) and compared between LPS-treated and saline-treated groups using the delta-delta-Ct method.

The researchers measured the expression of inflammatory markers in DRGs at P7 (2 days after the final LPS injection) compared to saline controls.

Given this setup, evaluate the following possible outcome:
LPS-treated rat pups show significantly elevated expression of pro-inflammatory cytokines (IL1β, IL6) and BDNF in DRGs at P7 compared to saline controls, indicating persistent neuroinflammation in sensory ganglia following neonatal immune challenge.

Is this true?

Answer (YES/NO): YES